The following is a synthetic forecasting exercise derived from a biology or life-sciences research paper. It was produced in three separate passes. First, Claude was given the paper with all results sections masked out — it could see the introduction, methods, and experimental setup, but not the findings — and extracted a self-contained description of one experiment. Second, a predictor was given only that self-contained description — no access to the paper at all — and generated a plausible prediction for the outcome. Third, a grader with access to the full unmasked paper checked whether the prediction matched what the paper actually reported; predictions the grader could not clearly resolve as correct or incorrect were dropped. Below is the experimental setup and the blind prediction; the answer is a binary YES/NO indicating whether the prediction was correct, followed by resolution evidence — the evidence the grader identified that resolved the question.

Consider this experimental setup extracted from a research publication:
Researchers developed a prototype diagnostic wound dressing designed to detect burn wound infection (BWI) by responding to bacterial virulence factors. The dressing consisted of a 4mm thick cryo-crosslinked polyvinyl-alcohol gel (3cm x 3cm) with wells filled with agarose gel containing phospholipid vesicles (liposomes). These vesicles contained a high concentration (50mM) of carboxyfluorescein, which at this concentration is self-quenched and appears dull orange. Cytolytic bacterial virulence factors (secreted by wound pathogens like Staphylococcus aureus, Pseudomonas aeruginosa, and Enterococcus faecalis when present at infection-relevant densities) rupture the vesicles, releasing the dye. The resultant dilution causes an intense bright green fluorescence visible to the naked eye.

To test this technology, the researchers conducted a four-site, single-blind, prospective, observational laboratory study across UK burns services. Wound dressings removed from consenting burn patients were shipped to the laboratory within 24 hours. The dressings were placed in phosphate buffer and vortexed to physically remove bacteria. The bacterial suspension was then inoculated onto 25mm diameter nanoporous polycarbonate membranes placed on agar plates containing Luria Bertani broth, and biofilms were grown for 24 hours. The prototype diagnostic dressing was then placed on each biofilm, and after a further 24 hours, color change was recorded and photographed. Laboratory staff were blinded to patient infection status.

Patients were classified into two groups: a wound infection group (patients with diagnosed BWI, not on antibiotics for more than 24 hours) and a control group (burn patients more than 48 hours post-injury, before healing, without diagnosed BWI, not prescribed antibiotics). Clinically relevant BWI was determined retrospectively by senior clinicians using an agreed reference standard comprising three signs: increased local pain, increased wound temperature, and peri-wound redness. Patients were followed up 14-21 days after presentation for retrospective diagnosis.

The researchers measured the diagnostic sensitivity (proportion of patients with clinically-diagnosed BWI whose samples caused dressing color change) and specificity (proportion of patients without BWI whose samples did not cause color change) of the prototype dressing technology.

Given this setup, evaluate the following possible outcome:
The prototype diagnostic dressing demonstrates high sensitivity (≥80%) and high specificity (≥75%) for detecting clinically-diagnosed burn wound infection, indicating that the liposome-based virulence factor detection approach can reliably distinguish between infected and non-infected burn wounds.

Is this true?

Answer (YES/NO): NO